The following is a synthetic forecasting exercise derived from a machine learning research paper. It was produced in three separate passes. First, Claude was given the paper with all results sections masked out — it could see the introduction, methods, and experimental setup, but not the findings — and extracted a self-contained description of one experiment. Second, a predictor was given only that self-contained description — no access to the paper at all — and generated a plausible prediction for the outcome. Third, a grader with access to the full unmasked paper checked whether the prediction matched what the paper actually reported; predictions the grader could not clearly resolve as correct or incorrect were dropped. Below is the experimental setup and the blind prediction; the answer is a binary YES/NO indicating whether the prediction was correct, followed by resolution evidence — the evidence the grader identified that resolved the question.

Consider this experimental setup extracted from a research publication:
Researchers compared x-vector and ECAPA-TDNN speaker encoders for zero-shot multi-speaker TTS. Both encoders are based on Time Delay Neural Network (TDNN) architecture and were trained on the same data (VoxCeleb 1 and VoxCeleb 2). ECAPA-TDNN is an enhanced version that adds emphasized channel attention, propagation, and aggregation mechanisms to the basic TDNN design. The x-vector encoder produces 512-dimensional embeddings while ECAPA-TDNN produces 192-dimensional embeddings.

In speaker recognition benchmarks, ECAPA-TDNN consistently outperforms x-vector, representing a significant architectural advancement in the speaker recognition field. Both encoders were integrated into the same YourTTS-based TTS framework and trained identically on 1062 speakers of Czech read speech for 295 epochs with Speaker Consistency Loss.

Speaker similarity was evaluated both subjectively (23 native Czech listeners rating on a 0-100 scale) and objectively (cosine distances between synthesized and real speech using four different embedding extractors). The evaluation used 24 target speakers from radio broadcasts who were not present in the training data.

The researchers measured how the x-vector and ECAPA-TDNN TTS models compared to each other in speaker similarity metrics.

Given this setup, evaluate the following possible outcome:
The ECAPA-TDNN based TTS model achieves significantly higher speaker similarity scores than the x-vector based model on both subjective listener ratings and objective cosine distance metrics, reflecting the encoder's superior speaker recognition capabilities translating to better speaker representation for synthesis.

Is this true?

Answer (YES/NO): YES